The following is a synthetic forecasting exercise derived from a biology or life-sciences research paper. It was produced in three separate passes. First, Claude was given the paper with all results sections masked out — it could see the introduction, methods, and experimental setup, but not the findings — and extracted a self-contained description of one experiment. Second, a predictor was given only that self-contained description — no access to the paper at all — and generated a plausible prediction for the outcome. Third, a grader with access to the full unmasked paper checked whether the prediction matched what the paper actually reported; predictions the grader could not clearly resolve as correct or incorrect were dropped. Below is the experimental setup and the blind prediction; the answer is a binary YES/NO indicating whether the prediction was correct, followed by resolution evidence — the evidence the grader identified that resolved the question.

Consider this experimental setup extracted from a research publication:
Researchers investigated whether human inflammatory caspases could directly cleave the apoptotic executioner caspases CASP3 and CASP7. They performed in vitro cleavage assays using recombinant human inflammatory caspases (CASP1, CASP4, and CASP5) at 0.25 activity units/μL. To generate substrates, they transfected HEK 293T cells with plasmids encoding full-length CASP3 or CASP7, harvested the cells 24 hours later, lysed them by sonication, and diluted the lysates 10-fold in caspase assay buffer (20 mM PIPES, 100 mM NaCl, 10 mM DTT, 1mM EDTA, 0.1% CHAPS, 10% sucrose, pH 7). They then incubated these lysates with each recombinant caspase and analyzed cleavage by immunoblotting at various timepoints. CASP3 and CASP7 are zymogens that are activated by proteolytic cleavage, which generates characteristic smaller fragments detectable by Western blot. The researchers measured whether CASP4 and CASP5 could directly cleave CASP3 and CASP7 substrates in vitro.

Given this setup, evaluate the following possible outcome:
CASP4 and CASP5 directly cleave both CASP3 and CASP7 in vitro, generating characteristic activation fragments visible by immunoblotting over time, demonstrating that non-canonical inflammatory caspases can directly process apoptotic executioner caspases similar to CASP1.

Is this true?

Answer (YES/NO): NO